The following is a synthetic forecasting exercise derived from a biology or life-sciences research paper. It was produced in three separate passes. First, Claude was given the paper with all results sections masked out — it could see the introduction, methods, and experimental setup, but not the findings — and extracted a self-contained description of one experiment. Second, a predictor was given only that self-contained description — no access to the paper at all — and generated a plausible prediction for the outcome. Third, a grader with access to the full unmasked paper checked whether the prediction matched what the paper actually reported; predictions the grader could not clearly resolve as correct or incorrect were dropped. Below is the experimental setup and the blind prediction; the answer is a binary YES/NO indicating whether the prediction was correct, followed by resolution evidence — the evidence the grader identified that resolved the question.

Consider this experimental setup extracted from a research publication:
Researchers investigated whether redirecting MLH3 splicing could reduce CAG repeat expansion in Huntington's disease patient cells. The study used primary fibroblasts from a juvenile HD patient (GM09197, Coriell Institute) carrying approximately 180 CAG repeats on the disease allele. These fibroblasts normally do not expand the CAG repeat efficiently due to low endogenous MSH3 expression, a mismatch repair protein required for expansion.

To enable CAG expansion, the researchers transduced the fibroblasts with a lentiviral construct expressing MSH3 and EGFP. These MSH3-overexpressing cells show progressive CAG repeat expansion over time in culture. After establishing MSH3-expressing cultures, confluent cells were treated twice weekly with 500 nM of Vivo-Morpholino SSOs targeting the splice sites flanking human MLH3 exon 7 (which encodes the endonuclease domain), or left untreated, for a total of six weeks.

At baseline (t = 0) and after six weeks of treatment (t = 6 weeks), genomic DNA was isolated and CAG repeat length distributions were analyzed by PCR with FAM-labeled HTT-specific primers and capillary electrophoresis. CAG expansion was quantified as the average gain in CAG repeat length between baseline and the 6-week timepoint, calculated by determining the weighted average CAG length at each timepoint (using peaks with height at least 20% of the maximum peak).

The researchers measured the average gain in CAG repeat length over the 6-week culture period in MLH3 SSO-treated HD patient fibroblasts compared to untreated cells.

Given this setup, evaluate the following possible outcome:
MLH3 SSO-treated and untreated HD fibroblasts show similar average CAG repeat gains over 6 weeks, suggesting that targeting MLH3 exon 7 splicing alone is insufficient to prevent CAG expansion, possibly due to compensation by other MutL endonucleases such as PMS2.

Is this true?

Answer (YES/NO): NO